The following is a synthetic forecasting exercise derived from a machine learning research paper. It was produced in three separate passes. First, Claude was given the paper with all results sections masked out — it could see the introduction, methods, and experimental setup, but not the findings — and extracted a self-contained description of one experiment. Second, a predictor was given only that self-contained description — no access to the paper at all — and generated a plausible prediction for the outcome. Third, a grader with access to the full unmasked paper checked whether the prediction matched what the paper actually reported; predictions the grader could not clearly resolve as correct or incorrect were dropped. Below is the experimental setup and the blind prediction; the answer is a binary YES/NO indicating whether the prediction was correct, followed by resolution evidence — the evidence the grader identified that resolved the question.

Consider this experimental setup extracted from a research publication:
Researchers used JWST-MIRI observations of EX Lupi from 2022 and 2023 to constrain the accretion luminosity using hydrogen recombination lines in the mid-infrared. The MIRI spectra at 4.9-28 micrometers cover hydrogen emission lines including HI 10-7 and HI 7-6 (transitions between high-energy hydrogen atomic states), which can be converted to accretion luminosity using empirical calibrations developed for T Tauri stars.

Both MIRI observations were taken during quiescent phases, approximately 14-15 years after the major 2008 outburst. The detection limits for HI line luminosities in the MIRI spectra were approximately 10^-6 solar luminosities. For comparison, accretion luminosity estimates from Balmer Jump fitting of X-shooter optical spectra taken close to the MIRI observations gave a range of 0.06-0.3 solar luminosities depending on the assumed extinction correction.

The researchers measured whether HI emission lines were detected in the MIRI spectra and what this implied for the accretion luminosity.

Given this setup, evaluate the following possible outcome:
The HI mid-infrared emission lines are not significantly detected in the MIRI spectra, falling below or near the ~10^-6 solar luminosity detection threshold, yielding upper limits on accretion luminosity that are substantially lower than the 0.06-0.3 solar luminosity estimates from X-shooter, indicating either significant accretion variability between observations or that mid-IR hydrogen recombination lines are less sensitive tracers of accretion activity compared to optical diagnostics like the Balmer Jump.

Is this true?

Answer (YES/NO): NO